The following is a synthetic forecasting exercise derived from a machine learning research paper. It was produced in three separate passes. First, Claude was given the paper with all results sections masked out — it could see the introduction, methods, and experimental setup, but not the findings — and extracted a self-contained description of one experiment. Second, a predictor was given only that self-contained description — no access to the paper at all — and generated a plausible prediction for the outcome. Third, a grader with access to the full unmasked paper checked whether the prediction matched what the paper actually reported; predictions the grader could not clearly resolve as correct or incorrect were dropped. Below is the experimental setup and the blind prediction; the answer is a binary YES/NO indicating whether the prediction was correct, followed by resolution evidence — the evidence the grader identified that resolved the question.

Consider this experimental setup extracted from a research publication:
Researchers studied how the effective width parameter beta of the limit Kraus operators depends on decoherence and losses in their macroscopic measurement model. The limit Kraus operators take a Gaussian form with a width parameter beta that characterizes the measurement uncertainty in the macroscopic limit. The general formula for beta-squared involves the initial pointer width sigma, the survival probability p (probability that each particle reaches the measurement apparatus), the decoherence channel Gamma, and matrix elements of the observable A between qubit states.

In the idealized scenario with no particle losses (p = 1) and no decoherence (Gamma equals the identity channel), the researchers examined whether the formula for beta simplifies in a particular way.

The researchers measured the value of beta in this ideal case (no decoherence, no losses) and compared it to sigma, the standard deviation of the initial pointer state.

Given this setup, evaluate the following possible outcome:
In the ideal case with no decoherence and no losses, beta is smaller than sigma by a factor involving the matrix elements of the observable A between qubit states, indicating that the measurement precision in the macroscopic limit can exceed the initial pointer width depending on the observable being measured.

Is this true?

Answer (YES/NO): NO